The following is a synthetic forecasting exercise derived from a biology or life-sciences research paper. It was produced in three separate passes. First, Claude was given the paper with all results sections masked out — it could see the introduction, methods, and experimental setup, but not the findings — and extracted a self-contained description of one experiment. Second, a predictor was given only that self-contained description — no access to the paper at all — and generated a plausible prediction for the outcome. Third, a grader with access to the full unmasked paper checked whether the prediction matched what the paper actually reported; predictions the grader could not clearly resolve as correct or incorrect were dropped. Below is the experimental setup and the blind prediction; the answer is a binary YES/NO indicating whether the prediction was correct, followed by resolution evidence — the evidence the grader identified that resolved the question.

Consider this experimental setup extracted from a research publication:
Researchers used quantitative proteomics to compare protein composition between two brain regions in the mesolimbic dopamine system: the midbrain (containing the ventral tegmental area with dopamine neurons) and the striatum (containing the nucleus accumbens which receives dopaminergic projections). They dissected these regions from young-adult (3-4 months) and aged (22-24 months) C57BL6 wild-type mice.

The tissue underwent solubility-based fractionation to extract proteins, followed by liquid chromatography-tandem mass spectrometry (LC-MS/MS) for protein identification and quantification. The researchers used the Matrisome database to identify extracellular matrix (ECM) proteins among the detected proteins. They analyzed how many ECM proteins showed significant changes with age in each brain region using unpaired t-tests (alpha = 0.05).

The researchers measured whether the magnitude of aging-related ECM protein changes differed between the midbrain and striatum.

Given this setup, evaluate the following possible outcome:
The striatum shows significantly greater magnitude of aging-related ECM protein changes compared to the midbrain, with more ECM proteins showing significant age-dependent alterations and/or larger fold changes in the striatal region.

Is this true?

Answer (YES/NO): NO